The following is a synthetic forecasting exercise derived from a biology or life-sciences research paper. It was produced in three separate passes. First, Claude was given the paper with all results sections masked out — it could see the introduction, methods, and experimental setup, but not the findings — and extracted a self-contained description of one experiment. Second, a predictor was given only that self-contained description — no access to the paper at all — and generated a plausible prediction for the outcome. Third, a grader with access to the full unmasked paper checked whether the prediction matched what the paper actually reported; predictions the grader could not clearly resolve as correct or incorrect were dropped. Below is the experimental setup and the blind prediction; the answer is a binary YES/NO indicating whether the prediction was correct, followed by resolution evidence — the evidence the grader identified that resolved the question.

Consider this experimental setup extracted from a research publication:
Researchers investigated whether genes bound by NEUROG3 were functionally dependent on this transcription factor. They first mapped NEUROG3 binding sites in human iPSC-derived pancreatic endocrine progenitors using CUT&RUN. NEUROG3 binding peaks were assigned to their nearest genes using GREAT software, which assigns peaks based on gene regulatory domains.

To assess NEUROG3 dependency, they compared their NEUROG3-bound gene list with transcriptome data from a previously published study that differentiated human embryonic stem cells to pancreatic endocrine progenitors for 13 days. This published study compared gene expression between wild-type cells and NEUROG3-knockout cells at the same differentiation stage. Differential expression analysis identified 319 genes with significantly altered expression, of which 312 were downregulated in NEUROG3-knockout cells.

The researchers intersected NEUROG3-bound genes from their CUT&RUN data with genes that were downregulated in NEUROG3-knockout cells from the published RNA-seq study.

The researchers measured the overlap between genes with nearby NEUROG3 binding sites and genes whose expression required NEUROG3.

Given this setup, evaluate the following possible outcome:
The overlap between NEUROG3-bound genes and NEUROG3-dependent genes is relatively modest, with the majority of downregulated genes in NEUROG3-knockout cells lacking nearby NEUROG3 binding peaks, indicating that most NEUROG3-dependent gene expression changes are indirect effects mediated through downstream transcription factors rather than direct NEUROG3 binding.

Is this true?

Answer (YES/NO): YES